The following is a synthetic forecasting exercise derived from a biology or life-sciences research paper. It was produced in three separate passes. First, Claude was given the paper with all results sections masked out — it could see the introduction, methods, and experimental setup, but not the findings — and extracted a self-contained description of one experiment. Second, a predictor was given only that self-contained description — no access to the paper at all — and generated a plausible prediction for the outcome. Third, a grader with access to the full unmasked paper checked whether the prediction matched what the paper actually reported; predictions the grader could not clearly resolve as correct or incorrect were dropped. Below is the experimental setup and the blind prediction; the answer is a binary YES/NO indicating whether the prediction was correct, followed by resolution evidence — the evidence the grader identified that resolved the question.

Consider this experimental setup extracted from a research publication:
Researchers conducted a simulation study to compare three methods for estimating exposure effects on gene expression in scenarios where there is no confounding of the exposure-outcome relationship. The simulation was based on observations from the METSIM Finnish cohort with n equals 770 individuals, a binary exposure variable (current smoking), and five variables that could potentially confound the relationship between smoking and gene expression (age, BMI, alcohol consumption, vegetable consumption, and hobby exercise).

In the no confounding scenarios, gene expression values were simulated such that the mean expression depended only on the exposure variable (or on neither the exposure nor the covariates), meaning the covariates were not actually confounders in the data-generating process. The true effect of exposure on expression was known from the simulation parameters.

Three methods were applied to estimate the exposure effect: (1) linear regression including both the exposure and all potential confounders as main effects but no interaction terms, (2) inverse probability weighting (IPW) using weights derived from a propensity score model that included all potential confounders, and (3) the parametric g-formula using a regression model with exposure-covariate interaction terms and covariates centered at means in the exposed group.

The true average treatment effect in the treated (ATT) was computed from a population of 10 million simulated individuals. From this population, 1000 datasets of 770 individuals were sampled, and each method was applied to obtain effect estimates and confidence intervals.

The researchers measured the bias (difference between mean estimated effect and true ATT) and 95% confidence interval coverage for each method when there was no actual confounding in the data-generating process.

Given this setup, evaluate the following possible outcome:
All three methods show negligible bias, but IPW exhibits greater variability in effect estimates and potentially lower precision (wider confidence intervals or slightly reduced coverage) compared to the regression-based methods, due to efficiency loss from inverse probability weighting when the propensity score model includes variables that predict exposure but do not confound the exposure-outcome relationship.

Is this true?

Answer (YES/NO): NO